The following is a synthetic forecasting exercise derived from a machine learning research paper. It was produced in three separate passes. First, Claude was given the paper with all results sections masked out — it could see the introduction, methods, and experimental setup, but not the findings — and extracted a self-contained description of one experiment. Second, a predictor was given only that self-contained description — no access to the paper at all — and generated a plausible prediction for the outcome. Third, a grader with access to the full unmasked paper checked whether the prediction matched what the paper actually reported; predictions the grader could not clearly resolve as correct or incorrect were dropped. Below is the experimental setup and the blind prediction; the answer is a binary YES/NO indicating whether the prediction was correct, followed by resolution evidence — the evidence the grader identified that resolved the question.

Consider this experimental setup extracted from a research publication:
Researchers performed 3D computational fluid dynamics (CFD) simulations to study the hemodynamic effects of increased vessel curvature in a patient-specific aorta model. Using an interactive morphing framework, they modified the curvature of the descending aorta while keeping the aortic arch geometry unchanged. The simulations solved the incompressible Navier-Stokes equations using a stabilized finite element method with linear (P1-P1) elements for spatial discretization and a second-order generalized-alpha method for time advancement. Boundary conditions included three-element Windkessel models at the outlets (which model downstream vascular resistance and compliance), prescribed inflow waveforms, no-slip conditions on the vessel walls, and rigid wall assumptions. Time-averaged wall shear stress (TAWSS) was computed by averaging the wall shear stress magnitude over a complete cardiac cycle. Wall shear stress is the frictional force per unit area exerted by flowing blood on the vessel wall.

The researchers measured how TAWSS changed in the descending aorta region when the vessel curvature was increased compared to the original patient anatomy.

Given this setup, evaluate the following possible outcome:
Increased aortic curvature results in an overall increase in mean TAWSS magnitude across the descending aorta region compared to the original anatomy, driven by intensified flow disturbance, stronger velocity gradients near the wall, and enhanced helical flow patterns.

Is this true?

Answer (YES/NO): YES